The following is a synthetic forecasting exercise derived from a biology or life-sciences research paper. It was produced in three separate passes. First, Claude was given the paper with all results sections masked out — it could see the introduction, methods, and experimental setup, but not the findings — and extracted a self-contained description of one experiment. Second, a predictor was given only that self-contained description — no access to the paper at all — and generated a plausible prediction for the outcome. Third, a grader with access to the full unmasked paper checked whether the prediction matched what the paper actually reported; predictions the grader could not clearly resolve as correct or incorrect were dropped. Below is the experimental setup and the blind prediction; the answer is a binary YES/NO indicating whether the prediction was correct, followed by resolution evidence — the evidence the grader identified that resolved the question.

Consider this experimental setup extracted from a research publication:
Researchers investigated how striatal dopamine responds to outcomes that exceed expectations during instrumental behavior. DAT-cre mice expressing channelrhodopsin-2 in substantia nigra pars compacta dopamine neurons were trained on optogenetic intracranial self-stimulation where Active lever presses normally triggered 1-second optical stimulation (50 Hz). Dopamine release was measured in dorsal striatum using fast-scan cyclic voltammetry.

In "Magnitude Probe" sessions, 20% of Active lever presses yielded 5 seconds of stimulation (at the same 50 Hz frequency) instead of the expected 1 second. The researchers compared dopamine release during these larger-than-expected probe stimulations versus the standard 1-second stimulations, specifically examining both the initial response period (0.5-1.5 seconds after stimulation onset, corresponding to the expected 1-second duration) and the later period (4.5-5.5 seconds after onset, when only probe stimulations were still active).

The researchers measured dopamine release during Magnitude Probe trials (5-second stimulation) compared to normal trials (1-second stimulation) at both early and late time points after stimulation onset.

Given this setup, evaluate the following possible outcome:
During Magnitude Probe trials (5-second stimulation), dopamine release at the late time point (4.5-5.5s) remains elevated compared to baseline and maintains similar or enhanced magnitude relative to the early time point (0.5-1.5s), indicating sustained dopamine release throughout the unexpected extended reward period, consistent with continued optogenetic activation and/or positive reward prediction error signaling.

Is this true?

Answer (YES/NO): YES